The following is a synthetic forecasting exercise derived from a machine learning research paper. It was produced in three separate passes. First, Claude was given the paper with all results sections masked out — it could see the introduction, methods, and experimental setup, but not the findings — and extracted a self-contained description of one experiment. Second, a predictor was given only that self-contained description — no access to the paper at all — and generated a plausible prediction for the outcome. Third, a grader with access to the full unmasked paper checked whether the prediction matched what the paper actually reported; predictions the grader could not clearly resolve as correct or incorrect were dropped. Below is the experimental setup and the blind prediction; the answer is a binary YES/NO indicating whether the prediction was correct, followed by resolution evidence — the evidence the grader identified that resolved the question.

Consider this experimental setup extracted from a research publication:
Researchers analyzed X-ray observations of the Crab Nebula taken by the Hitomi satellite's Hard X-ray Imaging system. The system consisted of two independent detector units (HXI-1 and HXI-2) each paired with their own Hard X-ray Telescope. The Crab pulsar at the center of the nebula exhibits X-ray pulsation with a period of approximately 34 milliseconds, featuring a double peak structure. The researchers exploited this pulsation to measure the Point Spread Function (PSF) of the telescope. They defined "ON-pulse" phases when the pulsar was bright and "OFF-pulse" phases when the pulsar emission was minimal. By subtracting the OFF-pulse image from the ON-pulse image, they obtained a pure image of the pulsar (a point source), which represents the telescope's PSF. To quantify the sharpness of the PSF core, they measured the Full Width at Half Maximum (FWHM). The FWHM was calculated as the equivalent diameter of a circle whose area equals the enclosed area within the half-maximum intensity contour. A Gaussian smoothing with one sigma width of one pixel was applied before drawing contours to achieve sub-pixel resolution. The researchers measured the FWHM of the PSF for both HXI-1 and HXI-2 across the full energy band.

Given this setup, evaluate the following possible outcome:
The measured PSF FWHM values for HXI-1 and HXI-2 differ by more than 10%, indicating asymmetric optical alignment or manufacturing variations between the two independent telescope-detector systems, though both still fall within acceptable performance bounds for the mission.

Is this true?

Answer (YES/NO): NO